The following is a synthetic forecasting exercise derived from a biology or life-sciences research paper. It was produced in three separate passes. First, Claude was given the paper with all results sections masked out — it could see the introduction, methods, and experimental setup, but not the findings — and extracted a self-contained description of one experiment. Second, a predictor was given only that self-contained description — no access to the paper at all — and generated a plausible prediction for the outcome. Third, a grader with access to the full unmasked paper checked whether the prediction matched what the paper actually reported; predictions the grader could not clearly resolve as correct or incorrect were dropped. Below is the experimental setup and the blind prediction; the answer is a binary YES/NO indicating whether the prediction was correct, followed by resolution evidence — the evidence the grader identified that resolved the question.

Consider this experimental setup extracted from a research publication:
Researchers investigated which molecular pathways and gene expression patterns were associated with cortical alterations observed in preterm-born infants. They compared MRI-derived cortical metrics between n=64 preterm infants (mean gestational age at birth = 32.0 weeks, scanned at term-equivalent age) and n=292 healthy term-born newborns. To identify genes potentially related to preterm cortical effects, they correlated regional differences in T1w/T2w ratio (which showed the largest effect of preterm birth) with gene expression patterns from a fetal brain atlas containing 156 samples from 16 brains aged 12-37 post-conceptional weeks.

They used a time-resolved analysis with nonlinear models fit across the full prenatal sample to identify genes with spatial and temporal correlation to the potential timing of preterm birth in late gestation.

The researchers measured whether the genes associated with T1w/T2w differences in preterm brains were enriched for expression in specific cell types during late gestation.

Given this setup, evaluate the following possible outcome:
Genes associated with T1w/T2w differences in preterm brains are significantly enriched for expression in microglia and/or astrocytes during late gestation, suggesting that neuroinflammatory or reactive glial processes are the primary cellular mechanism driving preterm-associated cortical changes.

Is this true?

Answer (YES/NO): NO